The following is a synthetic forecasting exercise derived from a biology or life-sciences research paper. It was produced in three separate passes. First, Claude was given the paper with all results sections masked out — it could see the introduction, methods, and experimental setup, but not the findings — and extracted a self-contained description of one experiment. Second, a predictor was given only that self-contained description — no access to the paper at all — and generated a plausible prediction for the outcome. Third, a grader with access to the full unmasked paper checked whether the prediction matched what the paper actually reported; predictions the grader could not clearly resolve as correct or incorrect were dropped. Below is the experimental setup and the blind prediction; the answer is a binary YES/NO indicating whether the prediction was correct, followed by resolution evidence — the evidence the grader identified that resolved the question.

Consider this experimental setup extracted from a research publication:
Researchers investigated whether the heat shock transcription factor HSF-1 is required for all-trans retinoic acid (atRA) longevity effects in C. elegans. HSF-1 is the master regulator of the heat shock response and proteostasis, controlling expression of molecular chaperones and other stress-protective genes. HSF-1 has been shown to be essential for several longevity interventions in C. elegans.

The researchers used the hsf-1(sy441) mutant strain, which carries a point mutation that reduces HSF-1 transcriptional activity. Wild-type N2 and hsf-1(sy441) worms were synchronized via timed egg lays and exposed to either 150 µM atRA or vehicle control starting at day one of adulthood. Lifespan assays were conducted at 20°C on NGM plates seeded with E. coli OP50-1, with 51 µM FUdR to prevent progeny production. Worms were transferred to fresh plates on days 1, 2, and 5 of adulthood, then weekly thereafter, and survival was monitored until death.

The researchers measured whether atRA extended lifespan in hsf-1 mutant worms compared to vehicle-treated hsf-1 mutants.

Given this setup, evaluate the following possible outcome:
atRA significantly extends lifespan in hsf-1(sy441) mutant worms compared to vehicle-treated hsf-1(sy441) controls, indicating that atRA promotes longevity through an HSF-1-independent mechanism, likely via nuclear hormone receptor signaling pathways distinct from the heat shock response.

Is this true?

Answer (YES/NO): NO